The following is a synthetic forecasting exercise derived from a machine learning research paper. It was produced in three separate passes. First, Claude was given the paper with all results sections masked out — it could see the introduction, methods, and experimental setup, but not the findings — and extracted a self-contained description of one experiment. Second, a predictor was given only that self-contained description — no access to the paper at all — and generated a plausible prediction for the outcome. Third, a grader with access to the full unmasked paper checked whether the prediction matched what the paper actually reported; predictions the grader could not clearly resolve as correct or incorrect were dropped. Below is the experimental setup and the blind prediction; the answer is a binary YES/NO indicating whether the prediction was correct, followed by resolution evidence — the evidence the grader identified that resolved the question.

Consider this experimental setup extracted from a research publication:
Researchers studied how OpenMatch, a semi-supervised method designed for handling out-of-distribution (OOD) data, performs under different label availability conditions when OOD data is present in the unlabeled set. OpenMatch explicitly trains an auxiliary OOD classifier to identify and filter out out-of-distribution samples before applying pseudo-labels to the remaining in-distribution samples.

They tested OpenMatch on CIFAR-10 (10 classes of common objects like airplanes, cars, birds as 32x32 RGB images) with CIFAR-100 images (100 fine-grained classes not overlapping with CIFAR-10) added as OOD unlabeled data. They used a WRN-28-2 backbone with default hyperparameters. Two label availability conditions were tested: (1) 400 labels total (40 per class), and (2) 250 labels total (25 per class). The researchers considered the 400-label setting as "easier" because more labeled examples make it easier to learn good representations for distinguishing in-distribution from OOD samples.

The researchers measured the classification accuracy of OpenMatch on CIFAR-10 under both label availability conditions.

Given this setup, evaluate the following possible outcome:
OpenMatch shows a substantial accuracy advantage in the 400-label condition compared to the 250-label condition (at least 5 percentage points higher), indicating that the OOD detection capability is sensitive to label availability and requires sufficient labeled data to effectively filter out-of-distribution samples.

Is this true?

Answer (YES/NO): YES